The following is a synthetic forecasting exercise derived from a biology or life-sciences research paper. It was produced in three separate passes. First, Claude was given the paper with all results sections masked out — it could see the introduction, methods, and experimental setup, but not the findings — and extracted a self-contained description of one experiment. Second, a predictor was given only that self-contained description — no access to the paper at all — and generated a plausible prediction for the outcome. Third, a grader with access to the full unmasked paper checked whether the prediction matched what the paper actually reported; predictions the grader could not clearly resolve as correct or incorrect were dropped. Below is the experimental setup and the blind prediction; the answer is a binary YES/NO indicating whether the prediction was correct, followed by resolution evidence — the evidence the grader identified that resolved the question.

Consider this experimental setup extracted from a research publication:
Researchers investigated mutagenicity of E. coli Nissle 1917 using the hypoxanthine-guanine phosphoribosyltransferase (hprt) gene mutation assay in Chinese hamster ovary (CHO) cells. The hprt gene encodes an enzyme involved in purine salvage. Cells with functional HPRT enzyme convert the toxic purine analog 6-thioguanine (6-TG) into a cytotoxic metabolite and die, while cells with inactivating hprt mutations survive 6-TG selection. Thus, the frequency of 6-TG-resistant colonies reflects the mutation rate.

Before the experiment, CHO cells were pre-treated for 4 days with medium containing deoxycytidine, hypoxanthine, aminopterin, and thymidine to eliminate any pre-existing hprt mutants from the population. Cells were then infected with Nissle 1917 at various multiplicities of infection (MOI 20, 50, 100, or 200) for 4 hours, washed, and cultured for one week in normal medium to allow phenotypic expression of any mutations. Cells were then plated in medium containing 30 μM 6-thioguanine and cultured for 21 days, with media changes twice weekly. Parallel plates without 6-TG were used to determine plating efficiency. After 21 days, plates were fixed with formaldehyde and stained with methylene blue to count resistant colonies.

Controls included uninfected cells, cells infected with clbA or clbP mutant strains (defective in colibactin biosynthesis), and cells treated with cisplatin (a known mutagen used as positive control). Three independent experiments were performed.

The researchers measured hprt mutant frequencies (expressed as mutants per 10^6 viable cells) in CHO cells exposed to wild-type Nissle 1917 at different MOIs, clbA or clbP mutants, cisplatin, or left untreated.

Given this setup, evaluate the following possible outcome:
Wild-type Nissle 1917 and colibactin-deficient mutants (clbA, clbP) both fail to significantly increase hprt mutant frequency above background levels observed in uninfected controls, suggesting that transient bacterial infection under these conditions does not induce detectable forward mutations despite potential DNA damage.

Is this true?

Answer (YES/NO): NO